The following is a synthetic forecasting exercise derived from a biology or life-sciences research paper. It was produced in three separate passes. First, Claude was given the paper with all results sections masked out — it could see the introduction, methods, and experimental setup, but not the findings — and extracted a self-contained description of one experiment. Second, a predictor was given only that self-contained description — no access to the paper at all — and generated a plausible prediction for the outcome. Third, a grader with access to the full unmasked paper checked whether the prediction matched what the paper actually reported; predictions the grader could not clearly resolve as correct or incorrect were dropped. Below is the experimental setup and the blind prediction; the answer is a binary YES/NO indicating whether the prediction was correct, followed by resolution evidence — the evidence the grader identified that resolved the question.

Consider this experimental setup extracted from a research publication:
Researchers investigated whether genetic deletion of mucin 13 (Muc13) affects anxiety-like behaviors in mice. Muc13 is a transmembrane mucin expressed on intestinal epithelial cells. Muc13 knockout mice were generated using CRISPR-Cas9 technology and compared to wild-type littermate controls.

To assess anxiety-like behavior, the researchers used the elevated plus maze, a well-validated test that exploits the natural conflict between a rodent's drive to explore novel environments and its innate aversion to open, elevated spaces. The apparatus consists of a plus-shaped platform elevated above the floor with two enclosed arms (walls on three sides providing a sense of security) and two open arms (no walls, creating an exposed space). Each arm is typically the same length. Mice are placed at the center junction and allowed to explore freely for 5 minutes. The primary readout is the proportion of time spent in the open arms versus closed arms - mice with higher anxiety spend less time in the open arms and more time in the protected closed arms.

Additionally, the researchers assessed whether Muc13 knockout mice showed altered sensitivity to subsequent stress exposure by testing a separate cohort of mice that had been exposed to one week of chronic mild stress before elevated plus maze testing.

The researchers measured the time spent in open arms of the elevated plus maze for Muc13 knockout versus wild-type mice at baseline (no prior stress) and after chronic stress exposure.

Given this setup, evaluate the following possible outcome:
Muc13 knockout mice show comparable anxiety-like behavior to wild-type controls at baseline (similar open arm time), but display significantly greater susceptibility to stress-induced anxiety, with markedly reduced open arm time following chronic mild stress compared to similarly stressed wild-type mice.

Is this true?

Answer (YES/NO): YES